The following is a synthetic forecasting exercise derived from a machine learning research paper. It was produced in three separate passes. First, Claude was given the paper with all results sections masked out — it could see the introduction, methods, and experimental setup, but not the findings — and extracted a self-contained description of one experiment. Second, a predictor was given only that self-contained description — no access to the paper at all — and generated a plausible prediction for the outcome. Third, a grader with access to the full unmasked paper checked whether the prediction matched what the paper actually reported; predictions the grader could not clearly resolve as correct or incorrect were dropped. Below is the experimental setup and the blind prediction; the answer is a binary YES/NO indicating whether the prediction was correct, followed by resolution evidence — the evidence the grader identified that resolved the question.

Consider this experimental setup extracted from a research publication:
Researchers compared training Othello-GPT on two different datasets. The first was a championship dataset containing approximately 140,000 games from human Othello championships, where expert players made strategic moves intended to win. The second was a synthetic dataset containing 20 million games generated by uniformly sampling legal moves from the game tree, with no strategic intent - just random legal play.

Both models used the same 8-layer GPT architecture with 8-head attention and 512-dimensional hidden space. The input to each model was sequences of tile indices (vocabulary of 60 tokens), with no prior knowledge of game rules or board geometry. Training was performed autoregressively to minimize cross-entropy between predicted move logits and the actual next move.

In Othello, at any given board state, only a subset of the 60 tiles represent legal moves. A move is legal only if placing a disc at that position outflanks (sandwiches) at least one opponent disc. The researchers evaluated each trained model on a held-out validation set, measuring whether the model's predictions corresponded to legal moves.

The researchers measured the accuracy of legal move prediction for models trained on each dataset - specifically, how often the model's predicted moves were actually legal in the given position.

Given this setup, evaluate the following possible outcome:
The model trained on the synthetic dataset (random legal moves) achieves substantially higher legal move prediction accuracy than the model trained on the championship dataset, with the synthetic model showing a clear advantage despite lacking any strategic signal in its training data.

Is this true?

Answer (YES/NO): YES